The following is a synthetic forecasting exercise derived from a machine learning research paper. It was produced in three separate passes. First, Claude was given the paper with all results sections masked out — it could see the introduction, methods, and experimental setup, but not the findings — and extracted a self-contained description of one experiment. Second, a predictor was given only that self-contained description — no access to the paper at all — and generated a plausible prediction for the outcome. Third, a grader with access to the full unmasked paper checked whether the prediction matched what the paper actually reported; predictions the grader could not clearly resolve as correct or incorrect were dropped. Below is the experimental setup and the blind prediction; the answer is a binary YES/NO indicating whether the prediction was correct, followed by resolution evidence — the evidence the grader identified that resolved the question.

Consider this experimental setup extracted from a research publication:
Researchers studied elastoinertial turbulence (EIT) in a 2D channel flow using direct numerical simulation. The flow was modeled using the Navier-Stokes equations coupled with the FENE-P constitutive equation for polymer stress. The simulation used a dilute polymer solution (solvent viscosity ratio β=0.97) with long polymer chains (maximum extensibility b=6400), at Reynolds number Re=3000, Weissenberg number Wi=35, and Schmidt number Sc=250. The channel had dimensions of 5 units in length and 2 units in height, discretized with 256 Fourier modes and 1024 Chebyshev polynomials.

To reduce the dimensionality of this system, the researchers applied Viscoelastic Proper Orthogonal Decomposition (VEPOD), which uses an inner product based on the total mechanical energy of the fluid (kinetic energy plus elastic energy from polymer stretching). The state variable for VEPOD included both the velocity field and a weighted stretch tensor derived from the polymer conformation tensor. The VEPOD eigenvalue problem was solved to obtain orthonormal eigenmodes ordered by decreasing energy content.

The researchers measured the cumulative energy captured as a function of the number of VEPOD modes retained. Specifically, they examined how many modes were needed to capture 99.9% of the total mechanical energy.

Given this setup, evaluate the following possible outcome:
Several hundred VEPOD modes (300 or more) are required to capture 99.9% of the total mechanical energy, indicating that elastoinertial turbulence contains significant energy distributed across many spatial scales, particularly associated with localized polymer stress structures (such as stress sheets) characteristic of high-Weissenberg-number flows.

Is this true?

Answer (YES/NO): NO